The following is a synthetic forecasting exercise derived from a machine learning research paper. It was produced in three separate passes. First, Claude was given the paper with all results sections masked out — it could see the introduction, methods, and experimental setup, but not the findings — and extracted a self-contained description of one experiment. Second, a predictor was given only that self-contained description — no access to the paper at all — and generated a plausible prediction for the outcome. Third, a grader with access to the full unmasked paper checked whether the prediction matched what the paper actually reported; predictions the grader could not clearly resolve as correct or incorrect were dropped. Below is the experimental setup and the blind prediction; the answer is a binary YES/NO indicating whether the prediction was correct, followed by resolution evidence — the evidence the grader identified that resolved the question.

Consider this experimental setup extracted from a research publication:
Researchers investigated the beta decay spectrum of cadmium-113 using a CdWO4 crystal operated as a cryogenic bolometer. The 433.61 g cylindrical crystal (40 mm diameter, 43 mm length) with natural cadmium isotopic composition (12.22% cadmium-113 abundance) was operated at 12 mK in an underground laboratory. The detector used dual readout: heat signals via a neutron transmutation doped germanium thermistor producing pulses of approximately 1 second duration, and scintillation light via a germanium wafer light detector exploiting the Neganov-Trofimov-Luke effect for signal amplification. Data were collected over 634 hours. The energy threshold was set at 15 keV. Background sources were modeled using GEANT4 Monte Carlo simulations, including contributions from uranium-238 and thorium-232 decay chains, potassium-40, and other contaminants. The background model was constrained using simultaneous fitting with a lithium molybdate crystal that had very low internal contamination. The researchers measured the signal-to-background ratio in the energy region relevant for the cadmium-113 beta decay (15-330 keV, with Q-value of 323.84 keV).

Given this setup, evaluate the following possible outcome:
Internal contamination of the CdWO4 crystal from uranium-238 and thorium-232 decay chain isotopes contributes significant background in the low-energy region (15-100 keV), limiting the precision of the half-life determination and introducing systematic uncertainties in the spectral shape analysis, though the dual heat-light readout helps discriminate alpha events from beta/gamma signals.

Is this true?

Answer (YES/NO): NO